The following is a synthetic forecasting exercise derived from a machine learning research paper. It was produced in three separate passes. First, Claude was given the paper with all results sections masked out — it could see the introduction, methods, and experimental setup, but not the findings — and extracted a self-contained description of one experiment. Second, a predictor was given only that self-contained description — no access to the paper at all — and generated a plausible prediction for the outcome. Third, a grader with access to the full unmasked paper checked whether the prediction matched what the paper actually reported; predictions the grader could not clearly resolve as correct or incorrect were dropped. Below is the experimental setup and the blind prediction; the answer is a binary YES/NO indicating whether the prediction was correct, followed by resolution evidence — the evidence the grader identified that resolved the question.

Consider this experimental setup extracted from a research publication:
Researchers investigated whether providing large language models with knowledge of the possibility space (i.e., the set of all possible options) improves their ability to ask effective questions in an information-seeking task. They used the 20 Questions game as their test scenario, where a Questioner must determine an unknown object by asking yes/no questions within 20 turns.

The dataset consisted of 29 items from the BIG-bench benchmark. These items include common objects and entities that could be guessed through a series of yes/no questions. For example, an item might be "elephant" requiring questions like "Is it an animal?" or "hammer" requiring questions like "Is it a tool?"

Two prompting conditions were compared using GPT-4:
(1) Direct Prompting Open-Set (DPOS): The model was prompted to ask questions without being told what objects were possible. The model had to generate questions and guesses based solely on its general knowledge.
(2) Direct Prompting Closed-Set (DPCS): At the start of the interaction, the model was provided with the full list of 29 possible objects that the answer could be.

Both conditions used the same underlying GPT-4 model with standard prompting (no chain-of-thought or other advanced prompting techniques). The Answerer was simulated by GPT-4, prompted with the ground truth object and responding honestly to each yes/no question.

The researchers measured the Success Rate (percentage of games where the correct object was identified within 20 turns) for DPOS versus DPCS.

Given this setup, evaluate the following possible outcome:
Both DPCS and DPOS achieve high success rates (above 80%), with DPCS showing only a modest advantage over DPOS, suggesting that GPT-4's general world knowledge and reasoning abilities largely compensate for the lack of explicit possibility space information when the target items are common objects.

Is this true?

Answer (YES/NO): NO